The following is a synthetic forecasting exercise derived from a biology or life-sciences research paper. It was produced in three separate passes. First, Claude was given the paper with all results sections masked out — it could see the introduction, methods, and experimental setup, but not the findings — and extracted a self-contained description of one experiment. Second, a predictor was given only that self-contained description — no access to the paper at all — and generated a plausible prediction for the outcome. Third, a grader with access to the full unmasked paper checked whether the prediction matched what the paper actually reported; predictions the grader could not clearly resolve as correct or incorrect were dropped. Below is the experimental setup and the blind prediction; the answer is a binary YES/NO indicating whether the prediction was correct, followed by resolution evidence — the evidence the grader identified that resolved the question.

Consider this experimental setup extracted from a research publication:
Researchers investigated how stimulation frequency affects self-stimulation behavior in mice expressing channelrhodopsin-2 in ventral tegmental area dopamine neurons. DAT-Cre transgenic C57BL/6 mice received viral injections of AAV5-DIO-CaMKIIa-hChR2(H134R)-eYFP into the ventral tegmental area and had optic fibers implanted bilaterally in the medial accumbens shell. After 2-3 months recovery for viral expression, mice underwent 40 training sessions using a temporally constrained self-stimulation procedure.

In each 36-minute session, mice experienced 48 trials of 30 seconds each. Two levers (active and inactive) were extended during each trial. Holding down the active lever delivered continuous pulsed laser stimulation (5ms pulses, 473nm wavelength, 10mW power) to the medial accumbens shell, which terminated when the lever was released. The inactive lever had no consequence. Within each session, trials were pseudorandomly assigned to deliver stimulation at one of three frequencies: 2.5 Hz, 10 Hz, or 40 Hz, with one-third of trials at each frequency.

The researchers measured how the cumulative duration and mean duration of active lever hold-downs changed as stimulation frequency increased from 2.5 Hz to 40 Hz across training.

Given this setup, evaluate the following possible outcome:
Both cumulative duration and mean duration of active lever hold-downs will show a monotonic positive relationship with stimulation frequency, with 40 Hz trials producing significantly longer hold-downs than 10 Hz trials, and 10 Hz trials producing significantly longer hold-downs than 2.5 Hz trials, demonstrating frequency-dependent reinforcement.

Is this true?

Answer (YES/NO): NO